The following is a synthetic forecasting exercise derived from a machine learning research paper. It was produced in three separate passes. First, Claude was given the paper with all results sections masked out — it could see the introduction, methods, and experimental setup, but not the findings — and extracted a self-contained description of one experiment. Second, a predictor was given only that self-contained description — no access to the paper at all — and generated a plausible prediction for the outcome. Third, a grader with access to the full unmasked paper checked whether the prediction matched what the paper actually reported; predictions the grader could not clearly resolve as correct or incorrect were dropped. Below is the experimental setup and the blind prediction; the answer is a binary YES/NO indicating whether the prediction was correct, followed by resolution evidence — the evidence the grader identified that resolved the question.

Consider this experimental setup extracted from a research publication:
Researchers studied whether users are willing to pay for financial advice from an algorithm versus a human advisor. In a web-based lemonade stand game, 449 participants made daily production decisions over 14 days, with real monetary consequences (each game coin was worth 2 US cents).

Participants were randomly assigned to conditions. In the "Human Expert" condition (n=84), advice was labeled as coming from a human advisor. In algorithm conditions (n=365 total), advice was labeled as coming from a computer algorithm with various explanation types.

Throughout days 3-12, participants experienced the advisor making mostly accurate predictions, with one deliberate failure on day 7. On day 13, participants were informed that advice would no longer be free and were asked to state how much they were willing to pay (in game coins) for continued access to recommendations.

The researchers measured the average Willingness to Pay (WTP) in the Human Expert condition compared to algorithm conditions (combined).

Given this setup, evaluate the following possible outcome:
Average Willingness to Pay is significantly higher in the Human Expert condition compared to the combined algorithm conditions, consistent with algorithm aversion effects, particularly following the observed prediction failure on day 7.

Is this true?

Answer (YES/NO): NO